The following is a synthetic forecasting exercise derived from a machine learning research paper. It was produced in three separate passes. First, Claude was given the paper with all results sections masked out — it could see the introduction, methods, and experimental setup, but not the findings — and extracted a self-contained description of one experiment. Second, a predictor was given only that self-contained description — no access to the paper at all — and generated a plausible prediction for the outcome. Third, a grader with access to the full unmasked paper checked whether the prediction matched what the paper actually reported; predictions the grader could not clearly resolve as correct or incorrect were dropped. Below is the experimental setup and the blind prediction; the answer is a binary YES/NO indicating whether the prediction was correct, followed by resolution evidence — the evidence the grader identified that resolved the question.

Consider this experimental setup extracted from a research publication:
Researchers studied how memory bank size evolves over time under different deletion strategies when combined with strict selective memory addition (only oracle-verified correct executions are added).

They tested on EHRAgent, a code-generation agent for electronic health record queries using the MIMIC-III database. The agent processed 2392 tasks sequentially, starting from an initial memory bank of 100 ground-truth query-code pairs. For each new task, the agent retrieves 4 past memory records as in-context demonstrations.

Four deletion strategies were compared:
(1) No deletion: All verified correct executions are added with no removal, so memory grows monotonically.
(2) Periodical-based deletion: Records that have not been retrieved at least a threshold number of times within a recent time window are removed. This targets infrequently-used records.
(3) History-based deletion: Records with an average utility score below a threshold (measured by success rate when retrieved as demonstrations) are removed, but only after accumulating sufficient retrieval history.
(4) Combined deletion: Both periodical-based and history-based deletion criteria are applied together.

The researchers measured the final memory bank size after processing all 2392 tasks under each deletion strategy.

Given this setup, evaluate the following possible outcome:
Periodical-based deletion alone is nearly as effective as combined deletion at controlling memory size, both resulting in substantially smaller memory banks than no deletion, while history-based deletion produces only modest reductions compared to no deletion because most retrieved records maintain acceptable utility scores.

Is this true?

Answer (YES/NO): YES